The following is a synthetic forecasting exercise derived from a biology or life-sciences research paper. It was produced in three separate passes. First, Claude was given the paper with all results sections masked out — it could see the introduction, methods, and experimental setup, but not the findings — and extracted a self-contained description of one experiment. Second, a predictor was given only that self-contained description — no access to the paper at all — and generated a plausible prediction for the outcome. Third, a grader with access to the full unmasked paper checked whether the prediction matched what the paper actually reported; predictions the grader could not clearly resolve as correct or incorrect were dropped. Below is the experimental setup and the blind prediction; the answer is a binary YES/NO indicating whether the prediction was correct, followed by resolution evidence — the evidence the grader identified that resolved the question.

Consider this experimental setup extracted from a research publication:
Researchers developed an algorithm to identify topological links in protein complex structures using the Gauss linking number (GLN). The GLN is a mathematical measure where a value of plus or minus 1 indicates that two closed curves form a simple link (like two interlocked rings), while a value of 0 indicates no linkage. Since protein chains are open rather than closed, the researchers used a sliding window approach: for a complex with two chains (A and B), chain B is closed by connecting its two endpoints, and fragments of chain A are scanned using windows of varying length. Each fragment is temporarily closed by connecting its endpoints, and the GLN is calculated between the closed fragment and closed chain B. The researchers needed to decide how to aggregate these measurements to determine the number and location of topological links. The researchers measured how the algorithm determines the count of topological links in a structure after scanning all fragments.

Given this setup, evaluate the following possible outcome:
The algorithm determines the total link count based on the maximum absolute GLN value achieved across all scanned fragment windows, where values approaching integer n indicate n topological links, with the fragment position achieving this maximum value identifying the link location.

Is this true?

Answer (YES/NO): NO